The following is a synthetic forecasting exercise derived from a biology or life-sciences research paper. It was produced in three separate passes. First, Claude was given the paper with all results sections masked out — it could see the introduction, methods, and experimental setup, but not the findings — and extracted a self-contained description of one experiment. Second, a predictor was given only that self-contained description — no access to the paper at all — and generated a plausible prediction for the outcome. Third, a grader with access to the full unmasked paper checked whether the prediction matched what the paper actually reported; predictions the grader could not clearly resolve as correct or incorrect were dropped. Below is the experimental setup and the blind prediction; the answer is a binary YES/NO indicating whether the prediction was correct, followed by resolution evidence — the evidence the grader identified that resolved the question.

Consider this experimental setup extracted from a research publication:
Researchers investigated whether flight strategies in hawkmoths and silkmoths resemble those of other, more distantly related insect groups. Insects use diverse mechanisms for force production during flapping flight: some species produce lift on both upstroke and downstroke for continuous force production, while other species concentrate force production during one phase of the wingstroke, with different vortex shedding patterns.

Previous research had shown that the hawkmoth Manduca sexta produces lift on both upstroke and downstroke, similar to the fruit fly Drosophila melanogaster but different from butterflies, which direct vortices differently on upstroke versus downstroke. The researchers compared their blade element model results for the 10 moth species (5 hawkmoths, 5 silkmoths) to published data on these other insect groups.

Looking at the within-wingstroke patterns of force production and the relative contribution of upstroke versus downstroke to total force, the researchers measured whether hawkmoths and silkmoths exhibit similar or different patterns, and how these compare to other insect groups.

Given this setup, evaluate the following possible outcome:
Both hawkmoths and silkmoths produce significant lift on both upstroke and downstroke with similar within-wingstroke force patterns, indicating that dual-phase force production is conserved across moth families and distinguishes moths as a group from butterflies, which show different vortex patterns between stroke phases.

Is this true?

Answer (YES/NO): NO